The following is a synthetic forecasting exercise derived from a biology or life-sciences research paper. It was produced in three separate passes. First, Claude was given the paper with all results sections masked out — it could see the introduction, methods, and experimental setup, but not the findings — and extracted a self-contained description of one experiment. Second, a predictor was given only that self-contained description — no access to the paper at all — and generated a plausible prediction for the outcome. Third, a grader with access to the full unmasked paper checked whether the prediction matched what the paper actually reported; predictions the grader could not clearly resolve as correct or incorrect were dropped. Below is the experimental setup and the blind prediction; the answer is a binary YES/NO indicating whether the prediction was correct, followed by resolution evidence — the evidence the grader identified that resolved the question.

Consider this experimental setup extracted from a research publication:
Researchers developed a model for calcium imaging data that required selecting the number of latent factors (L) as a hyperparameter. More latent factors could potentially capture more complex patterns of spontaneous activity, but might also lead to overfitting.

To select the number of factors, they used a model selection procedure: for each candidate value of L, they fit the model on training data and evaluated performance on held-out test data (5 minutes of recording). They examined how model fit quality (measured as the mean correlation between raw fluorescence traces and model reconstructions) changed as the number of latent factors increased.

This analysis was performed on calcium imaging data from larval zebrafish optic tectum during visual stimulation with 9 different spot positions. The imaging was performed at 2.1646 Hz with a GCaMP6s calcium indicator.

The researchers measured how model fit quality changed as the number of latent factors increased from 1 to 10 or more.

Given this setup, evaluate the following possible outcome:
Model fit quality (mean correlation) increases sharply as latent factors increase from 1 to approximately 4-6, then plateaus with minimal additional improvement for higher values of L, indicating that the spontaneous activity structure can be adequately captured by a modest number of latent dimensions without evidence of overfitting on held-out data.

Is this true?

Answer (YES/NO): NO